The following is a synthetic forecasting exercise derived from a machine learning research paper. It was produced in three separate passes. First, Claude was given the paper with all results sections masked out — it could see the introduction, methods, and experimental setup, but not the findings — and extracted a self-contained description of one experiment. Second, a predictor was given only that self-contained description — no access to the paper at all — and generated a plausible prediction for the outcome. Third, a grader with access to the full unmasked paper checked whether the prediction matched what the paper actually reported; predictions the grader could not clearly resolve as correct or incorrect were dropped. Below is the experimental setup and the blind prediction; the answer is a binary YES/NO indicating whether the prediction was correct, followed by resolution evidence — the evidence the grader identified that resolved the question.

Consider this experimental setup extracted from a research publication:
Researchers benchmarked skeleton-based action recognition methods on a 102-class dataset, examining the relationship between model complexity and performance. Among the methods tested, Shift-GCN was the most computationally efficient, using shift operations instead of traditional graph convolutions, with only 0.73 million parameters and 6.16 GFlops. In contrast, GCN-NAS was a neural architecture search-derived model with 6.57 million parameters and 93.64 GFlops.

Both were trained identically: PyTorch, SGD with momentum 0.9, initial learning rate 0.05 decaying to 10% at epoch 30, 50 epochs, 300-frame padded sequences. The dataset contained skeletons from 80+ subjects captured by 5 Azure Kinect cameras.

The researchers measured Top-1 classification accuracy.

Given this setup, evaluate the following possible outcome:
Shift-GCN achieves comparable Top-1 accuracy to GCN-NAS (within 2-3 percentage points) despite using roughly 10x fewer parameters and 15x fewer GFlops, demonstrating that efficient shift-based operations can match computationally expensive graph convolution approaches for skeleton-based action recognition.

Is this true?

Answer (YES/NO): NO